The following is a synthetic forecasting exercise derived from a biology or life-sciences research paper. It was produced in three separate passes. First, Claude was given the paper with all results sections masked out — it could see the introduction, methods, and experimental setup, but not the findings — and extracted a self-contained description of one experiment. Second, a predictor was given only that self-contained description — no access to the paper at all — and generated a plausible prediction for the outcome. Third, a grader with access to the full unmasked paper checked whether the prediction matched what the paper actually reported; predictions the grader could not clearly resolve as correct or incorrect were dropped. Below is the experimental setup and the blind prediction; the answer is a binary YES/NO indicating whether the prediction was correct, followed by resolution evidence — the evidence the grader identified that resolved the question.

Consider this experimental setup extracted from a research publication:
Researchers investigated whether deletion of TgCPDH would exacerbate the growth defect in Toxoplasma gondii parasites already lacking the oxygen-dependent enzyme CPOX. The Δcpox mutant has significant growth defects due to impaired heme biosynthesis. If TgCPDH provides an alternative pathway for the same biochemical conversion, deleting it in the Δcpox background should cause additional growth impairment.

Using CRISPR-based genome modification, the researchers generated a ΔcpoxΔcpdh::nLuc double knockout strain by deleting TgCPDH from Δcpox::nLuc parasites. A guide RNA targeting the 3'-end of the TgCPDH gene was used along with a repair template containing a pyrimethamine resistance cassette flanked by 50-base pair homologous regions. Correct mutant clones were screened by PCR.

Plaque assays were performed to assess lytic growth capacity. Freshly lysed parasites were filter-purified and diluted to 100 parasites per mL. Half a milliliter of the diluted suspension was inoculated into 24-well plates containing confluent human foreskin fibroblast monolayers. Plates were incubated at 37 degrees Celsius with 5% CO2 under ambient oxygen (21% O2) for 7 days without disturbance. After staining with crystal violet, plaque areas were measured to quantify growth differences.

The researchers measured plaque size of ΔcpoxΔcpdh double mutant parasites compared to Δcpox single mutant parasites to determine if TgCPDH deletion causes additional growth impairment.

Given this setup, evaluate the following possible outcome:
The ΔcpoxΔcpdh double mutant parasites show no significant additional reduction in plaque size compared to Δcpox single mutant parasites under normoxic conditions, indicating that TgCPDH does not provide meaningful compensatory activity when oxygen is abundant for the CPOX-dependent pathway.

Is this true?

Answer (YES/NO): YES